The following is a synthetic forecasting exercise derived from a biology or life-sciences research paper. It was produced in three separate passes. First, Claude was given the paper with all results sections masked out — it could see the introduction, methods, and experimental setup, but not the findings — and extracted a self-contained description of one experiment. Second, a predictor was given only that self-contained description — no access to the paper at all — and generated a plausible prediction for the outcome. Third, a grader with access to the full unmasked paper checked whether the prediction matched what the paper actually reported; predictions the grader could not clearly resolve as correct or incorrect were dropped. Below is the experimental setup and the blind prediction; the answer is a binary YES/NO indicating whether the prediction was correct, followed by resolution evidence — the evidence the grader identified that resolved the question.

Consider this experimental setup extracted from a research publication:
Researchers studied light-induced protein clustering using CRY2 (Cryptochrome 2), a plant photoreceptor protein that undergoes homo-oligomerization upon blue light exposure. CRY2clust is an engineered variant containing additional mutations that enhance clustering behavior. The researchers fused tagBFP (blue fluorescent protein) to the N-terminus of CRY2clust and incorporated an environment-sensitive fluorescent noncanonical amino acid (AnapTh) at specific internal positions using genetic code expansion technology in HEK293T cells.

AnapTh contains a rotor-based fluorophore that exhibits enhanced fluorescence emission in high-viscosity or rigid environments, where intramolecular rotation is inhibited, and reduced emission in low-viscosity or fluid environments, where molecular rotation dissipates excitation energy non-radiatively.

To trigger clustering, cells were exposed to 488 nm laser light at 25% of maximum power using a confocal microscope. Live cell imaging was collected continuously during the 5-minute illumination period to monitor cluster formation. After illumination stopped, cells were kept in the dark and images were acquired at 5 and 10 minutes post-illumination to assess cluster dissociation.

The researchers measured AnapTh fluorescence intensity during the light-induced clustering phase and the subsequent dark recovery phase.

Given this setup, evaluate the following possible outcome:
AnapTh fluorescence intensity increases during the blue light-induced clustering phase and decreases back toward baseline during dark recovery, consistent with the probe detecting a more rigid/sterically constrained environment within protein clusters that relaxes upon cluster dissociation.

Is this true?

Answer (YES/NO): YES